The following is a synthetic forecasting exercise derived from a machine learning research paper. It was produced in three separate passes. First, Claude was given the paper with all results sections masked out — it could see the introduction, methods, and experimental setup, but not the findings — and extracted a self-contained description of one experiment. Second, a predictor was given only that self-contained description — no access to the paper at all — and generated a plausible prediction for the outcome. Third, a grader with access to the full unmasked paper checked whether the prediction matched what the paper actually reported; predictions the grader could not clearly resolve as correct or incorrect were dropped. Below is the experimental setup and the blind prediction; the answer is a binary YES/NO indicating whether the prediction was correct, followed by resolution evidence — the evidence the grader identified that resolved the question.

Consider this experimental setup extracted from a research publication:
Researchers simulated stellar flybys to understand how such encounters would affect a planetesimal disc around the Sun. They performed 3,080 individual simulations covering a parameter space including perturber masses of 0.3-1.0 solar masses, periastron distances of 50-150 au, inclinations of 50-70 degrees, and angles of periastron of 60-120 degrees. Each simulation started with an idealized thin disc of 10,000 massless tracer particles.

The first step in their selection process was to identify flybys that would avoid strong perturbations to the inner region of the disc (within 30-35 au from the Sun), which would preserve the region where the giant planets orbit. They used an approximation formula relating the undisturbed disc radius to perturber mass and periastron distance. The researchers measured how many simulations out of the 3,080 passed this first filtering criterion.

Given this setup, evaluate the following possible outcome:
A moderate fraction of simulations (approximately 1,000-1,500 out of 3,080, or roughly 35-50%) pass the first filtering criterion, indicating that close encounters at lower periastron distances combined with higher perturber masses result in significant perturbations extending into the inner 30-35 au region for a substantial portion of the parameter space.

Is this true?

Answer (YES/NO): NO